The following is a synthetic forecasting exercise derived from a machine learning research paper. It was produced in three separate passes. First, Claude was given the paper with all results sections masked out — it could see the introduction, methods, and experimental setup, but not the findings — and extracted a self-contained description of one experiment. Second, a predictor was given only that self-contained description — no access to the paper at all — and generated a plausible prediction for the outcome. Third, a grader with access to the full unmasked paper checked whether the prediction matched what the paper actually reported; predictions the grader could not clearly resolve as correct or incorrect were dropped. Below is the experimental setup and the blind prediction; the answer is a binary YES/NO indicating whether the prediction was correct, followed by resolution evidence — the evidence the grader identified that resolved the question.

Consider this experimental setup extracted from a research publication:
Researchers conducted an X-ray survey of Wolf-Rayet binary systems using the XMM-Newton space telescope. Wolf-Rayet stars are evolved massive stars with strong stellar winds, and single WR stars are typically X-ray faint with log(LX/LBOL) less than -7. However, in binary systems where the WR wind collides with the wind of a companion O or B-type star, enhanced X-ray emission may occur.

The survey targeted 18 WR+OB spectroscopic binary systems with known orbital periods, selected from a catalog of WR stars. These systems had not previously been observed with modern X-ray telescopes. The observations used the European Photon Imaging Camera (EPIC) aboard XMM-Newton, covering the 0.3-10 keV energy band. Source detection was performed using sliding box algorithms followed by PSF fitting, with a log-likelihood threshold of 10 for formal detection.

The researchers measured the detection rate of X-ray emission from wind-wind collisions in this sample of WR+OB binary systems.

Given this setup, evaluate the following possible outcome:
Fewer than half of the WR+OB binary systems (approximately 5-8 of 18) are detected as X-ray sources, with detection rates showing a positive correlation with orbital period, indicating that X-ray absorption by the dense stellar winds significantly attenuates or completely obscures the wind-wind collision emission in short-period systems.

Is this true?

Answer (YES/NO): NO